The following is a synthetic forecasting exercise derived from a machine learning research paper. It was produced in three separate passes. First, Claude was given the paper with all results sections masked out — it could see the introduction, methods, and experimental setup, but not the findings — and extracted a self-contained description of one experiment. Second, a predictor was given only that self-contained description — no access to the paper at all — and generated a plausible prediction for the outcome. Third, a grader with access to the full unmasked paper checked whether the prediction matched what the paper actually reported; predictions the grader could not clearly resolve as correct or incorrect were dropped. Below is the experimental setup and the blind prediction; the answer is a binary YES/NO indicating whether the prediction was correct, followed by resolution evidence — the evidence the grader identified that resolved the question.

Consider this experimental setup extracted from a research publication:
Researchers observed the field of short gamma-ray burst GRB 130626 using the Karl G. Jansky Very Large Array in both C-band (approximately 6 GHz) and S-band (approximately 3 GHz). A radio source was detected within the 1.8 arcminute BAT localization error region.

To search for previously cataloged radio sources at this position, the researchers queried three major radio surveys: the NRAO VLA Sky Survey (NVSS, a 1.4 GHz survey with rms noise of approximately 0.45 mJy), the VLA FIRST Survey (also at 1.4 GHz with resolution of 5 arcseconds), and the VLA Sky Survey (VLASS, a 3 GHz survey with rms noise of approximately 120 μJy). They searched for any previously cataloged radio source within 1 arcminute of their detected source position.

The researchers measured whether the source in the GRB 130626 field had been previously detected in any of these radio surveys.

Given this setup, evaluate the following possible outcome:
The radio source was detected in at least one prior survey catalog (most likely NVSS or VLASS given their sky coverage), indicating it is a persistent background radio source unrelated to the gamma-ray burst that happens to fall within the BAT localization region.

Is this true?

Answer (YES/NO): NO